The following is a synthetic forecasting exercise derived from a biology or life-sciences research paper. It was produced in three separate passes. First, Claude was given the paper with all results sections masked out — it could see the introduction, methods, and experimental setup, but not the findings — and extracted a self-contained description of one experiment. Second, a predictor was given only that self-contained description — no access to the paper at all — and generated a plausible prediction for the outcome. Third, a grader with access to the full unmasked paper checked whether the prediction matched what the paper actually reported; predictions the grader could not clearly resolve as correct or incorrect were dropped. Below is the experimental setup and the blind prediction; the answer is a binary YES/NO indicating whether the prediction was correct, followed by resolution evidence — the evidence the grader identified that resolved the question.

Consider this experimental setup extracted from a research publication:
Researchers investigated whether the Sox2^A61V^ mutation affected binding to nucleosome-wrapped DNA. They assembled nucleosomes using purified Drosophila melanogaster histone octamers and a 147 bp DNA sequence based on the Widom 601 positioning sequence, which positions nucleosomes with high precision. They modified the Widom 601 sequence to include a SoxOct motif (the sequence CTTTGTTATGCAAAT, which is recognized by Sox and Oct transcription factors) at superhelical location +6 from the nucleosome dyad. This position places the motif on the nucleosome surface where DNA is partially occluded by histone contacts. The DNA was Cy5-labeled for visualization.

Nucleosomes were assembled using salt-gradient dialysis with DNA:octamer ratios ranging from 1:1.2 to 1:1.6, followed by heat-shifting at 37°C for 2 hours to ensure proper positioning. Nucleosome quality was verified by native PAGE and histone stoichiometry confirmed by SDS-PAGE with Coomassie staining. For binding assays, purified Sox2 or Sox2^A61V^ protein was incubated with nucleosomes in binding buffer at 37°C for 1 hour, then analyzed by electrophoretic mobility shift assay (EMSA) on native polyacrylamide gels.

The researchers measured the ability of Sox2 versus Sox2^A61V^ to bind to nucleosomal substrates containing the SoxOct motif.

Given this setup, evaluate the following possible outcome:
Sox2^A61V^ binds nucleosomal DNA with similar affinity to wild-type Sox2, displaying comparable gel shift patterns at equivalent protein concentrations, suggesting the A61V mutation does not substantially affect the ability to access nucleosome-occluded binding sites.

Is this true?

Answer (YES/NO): NO